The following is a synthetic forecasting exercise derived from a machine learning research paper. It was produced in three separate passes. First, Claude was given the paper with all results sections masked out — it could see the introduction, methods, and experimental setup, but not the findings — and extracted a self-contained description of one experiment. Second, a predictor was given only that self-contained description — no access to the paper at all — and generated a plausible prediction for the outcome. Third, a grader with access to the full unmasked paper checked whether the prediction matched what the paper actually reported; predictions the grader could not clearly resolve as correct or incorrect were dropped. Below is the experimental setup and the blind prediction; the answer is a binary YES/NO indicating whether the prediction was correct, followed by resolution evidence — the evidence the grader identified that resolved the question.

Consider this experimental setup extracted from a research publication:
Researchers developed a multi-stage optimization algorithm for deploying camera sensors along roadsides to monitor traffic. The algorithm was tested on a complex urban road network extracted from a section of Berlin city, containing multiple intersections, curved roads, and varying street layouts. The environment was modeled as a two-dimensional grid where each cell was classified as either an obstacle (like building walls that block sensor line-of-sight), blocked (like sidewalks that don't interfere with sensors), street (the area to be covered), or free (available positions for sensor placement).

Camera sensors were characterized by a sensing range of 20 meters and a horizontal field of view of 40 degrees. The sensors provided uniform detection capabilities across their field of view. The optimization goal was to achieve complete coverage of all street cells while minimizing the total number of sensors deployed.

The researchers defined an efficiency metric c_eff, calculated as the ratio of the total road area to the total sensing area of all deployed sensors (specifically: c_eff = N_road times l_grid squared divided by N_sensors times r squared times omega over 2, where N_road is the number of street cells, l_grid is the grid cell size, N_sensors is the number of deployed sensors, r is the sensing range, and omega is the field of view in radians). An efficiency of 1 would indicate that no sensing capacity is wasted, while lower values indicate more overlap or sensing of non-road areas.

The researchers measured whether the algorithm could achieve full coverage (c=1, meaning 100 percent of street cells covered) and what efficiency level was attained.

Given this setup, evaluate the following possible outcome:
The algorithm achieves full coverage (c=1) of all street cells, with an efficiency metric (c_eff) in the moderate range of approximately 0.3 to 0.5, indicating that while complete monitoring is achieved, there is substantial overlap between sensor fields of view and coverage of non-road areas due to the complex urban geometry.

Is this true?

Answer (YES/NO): NO